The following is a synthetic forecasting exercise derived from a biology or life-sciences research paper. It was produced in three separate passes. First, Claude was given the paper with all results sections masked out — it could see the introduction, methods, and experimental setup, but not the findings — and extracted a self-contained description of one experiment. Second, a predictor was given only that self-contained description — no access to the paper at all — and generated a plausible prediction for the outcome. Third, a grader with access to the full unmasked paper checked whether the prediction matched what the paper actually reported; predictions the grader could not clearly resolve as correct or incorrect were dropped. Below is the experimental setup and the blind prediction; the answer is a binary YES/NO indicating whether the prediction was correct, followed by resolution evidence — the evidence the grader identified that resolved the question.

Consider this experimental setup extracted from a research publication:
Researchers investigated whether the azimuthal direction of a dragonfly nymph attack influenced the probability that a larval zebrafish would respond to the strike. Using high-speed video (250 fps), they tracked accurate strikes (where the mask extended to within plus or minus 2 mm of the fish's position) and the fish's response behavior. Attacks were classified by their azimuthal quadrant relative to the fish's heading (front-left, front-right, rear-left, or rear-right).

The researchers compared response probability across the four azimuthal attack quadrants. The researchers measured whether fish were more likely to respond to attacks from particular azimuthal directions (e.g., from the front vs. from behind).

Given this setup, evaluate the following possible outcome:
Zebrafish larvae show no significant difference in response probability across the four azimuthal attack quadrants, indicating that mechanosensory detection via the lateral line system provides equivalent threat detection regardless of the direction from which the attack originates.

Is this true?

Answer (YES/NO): YES